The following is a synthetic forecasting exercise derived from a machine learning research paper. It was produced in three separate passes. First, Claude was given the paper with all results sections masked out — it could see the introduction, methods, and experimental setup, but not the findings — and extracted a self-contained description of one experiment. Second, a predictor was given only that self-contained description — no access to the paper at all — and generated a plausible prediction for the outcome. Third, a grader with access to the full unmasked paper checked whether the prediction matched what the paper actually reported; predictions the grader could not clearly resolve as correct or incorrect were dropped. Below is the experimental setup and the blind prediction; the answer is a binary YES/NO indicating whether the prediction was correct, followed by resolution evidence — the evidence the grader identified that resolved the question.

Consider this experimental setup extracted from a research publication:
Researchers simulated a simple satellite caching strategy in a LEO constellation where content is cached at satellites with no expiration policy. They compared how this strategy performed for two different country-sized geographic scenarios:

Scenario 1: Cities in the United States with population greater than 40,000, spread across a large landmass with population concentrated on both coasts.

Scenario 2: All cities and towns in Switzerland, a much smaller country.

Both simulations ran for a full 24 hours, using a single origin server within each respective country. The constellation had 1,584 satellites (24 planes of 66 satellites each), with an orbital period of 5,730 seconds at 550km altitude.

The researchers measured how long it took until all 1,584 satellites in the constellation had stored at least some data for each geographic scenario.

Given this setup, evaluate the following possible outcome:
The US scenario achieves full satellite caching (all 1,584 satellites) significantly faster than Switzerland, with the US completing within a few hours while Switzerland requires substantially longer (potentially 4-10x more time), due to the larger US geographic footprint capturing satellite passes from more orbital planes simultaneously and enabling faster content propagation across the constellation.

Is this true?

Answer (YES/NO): NO